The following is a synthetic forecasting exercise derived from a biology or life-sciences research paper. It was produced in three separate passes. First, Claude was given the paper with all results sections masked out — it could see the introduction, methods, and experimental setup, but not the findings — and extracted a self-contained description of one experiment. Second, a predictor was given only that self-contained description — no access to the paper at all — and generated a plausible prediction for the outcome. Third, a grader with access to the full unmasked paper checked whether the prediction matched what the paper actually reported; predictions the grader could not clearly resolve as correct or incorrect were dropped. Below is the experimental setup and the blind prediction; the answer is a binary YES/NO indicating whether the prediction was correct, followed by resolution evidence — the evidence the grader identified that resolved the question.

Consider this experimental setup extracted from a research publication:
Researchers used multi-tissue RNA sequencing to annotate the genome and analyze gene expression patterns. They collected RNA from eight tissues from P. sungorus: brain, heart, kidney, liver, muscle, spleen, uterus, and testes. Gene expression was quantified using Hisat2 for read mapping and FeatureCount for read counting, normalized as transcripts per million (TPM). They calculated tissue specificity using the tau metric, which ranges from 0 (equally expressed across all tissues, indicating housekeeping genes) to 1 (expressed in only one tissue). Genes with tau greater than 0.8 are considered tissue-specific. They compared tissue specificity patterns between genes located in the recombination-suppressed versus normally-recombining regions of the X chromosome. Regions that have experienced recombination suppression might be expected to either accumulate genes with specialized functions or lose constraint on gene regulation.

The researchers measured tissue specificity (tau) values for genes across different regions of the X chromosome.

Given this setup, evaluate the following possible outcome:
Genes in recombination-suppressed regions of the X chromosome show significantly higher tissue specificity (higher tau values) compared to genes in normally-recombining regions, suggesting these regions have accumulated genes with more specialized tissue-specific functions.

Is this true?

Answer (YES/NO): NO